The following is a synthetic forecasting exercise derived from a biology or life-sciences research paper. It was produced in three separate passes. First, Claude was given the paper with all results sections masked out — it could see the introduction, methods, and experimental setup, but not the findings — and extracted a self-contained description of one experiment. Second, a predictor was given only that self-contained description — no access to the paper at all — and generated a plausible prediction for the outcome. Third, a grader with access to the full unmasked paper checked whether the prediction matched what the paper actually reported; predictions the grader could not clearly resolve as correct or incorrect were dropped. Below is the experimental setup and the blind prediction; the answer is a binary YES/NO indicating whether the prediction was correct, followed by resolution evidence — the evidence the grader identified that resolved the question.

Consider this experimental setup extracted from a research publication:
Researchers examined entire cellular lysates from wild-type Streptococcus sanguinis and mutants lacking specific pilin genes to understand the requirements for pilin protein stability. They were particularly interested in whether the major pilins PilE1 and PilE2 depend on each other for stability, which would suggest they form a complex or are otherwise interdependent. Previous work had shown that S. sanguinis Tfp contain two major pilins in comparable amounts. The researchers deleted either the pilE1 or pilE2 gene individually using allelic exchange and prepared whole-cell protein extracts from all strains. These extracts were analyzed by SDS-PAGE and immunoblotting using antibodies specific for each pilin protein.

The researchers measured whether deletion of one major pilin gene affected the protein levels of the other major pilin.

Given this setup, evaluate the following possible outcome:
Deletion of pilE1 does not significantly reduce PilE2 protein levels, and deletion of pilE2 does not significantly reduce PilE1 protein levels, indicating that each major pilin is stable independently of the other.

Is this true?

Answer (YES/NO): YES